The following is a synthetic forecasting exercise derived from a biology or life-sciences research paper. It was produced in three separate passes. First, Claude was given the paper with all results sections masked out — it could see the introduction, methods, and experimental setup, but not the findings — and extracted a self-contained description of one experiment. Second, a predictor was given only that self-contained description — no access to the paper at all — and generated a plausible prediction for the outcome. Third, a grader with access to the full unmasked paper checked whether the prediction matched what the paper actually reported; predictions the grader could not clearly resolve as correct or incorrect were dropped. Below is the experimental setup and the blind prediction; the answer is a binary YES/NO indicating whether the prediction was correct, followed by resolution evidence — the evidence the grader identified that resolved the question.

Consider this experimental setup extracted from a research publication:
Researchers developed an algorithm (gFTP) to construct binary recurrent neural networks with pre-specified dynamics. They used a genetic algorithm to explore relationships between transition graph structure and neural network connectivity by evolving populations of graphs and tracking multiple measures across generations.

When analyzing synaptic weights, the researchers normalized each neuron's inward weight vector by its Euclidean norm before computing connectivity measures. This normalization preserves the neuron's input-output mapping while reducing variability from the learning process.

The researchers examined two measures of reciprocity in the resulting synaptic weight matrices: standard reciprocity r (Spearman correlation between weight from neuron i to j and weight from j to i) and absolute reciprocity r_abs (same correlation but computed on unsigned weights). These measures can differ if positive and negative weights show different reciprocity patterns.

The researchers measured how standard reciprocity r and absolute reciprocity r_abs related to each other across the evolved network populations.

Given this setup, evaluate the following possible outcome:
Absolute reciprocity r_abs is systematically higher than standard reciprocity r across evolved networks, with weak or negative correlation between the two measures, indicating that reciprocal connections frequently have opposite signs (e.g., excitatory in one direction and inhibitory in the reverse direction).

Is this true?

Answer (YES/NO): NO